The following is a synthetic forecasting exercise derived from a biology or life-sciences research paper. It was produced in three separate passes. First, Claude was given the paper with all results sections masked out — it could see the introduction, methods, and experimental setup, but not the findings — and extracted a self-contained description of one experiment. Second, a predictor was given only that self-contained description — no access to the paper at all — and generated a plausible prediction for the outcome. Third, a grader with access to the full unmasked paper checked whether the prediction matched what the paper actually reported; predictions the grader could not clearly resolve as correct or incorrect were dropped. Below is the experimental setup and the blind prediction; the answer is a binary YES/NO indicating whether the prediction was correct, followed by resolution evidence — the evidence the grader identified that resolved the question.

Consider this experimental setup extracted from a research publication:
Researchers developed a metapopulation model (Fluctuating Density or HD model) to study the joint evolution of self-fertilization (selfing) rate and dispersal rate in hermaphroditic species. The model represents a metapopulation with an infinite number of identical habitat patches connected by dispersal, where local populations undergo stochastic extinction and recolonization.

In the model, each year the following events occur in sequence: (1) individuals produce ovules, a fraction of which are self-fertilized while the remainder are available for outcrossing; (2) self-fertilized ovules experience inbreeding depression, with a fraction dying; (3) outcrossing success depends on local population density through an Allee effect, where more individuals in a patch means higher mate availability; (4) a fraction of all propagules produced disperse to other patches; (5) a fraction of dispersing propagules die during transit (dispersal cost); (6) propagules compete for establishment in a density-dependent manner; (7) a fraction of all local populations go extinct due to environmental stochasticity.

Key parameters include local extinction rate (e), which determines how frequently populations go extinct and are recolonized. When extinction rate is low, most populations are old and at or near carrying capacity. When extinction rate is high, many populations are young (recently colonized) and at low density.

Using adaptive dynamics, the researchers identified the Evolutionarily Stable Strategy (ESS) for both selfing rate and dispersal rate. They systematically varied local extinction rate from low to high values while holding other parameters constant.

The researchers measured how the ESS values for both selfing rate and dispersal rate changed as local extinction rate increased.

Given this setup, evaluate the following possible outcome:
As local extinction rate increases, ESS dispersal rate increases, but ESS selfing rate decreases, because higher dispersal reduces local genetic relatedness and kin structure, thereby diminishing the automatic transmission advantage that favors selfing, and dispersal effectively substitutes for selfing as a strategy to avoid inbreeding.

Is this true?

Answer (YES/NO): NO